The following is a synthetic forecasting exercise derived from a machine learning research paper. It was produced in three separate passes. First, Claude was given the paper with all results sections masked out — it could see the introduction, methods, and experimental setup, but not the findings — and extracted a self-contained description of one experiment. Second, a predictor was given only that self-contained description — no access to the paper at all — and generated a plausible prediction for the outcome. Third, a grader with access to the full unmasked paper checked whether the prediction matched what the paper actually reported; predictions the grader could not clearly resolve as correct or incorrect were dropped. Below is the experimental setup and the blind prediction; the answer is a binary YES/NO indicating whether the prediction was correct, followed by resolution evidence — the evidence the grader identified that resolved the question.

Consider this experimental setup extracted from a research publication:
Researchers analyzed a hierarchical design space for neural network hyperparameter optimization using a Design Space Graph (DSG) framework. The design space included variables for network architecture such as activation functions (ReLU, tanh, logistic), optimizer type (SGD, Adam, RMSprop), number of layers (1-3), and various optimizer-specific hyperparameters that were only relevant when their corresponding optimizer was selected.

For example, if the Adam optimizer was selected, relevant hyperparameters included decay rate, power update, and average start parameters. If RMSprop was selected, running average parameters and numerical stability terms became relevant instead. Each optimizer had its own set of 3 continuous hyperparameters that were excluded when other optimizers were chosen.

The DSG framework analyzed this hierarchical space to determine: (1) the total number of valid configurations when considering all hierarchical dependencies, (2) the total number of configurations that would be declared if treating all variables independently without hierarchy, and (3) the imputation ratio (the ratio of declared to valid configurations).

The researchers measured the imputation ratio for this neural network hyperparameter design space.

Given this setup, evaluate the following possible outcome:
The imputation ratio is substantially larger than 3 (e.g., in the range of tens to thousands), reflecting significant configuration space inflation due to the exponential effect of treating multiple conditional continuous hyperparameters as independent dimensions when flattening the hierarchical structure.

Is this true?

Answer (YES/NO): YES